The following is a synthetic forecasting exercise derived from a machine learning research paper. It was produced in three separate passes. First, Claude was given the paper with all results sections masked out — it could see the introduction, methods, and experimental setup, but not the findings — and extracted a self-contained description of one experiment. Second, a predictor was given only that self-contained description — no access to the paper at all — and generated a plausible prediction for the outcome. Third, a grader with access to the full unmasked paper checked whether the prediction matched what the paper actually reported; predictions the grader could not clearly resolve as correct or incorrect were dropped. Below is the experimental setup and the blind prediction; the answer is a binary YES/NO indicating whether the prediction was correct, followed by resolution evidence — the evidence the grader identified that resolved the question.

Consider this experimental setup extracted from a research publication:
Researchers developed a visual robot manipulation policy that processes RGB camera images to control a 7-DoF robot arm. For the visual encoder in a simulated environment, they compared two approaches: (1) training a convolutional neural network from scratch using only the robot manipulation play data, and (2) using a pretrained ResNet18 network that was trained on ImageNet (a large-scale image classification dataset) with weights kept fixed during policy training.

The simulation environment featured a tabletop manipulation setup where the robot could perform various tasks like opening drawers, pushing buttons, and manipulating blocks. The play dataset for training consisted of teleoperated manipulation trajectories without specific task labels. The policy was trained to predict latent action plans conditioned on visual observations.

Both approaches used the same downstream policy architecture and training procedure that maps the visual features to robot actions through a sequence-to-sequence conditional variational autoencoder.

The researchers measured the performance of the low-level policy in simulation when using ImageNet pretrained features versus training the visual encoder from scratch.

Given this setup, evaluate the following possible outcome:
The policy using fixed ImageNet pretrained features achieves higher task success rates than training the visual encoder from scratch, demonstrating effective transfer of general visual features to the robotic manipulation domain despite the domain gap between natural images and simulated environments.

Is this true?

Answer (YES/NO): NO